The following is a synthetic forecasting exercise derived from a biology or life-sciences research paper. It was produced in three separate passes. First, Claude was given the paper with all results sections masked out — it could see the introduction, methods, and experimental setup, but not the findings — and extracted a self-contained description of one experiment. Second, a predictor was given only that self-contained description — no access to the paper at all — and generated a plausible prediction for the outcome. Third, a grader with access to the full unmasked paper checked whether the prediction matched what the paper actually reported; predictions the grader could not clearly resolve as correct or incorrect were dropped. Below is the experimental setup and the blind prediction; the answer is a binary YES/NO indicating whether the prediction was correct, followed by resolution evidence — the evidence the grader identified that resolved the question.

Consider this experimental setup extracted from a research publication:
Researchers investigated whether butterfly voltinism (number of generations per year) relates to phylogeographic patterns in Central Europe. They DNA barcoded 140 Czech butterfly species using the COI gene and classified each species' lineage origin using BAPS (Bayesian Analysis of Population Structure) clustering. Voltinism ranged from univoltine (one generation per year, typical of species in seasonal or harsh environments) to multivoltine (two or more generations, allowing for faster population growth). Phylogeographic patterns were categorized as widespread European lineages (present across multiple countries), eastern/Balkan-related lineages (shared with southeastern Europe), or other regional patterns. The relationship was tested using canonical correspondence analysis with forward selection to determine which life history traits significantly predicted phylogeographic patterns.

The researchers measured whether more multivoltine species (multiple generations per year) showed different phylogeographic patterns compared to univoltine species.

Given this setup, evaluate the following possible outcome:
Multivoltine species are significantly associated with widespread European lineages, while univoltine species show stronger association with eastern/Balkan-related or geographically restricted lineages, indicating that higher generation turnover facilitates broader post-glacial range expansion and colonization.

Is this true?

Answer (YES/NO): YES